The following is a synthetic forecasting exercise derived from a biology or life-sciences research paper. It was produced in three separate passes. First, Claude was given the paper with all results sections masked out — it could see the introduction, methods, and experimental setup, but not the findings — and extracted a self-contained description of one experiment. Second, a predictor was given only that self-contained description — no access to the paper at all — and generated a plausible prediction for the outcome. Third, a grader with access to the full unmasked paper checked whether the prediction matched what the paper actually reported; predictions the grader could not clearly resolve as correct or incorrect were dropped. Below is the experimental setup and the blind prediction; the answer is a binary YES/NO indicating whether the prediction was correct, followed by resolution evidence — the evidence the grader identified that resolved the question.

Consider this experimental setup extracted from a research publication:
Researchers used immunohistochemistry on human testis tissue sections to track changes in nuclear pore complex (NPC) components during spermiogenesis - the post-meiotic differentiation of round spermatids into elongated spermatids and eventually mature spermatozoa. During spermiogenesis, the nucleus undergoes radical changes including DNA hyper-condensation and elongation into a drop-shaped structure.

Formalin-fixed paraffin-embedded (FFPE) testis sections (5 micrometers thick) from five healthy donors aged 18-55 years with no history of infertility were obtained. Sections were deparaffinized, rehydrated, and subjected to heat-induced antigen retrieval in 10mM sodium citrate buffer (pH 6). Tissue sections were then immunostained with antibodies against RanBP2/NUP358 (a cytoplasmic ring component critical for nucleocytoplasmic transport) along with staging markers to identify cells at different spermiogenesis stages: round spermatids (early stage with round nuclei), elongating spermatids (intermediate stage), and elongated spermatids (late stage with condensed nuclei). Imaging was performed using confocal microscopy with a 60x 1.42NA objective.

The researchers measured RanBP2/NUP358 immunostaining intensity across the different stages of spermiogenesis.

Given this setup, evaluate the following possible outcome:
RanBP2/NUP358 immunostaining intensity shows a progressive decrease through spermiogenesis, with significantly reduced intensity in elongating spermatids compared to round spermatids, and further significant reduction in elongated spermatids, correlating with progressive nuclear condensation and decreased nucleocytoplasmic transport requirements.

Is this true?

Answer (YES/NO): NO